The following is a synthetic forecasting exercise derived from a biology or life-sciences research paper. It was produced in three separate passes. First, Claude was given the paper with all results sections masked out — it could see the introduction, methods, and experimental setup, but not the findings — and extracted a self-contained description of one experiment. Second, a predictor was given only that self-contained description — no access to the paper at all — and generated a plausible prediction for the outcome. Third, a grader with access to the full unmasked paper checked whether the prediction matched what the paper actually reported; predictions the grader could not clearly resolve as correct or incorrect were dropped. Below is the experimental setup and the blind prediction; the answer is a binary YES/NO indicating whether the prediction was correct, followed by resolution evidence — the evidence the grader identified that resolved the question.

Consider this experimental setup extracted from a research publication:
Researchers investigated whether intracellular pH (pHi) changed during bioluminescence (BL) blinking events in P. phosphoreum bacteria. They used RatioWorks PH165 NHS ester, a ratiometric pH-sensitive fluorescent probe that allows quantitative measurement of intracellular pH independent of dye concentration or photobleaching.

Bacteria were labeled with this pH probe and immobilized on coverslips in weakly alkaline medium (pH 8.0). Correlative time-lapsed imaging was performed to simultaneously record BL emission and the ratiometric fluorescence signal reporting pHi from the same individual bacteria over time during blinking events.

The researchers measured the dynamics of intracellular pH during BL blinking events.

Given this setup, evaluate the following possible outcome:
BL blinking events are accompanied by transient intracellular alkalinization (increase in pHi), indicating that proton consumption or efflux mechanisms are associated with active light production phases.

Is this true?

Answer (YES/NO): NO